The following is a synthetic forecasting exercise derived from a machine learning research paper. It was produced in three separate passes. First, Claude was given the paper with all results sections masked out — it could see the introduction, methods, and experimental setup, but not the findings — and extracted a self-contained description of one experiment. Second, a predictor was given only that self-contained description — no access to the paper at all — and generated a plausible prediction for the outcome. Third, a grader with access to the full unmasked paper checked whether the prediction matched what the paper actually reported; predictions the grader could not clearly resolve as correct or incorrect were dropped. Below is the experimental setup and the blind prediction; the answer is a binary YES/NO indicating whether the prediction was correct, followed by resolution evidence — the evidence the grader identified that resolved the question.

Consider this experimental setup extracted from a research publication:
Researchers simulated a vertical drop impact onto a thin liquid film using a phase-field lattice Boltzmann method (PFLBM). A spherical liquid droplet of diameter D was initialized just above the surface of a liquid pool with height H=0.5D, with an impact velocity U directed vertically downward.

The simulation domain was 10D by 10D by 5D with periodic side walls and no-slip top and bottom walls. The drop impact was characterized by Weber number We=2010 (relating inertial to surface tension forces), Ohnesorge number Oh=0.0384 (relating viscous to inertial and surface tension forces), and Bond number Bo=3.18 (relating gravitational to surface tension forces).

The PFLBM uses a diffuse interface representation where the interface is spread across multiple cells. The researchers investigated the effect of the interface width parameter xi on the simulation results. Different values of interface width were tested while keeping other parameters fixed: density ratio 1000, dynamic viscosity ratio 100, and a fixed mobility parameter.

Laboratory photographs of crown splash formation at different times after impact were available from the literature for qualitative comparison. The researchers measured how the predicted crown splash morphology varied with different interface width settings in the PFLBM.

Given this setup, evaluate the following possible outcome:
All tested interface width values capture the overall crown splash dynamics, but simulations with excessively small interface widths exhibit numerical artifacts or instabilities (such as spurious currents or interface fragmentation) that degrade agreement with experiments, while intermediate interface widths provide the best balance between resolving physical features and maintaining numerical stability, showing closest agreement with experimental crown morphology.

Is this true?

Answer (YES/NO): NO